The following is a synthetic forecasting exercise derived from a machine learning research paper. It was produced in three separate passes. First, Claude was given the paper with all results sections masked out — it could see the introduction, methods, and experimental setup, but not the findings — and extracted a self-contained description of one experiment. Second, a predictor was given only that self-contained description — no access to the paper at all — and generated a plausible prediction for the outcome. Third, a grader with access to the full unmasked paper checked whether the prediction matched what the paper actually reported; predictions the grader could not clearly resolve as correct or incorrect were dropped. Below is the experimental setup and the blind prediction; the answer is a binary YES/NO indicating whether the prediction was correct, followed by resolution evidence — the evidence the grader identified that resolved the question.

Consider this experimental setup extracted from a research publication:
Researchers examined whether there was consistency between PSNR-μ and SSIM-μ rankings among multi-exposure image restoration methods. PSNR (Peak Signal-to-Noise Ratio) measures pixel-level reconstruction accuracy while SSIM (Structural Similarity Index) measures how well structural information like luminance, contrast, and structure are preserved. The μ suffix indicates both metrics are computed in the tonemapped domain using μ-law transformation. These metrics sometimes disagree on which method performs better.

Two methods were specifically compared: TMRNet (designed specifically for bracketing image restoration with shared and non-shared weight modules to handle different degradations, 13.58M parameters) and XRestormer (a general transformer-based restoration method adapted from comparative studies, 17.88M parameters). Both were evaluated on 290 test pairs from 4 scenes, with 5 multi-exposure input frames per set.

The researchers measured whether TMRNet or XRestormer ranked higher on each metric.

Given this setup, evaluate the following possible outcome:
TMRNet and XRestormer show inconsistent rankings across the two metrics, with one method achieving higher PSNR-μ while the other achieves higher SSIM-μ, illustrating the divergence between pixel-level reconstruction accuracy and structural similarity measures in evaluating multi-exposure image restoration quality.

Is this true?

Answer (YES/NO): YES